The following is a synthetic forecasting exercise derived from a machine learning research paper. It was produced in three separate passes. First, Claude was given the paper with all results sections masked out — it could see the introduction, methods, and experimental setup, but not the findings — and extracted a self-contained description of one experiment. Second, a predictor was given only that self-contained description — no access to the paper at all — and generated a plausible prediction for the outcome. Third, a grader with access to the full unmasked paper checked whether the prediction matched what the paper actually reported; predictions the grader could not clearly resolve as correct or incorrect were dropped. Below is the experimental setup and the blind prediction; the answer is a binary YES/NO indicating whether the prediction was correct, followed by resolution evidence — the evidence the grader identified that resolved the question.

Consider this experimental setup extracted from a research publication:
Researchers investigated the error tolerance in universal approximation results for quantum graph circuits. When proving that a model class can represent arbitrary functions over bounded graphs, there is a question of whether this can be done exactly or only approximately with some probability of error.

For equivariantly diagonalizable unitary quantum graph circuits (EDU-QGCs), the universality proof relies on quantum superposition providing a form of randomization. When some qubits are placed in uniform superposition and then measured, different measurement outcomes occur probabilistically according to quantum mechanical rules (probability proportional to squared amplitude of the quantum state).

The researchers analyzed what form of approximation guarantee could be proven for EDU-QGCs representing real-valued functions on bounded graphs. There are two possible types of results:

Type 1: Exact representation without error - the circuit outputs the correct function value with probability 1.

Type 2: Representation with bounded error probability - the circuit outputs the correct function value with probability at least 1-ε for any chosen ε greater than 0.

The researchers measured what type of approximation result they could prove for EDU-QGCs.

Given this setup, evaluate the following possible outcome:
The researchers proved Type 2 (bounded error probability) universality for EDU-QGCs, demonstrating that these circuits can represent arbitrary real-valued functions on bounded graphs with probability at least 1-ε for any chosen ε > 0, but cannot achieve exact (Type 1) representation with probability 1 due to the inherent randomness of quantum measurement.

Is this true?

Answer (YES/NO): NO